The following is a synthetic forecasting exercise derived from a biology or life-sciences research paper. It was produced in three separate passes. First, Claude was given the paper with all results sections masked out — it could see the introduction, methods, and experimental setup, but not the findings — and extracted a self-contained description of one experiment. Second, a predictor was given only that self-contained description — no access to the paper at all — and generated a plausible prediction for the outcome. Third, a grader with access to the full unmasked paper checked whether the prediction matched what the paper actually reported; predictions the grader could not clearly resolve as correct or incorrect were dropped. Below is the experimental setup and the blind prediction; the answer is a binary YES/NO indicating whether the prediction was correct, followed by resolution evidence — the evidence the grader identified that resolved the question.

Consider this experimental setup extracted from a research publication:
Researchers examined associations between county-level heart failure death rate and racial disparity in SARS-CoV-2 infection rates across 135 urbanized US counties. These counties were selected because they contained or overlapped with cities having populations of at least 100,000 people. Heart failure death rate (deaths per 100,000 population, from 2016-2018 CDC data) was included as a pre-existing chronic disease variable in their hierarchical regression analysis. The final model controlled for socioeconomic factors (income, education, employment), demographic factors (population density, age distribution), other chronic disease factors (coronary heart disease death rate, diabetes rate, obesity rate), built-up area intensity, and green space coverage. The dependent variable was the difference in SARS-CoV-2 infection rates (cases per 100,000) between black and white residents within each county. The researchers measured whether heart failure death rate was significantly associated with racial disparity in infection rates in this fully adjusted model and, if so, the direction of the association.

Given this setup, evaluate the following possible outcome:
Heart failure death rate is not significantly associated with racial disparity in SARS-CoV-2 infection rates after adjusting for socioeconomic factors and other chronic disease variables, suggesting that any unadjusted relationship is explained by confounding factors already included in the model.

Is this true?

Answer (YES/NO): NO